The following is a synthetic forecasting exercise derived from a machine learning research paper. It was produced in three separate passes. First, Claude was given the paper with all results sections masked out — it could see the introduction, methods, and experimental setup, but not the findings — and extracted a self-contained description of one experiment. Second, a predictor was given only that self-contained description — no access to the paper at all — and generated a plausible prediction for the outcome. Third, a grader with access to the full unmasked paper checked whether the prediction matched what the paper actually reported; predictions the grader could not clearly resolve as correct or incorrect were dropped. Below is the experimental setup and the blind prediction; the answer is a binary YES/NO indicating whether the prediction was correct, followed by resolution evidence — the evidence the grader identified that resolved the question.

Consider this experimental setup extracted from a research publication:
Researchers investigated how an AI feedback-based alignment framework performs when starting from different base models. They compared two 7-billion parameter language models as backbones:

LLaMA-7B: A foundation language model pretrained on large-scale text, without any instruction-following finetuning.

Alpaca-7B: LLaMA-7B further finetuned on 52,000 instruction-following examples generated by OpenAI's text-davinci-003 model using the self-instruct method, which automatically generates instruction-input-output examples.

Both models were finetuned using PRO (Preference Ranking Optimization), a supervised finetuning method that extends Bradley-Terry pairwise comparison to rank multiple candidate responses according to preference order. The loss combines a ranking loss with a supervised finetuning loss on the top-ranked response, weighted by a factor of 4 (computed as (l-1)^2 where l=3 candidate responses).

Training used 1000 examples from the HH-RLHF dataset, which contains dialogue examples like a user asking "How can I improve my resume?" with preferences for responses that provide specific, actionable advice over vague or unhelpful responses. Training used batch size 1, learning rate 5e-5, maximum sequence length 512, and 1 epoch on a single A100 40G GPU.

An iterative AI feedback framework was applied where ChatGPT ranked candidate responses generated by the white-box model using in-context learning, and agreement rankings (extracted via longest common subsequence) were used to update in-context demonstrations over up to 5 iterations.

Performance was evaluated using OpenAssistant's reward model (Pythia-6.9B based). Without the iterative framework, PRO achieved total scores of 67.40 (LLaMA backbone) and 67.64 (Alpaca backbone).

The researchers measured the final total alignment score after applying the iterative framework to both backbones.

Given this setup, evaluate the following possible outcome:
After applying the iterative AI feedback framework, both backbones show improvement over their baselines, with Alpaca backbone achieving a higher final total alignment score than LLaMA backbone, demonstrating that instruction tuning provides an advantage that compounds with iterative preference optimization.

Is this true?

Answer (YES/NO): YES